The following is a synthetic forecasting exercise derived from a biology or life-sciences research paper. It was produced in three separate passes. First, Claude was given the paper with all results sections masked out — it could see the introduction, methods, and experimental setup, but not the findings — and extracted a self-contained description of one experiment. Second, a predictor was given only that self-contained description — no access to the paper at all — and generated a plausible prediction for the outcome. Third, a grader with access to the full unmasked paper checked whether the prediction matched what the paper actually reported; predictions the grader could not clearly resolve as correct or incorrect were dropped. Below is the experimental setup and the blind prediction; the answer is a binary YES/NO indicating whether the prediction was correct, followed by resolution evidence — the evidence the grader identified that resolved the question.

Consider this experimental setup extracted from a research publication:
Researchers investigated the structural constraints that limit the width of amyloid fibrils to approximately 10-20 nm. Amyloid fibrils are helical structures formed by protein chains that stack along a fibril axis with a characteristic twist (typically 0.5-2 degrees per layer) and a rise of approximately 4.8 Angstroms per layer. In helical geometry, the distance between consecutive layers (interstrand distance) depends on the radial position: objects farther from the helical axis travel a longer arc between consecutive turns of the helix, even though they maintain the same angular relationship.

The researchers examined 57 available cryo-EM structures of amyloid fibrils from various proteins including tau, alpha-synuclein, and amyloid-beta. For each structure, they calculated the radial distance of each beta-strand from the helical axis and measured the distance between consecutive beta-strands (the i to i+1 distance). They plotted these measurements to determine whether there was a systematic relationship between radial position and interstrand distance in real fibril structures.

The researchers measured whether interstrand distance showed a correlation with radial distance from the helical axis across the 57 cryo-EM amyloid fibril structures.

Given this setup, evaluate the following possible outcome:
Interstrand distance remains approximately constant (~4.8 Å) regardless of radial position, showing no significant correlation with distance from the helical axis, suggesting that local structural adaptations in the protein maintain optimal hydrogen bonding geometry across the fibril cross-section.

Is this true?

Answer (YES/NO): NO